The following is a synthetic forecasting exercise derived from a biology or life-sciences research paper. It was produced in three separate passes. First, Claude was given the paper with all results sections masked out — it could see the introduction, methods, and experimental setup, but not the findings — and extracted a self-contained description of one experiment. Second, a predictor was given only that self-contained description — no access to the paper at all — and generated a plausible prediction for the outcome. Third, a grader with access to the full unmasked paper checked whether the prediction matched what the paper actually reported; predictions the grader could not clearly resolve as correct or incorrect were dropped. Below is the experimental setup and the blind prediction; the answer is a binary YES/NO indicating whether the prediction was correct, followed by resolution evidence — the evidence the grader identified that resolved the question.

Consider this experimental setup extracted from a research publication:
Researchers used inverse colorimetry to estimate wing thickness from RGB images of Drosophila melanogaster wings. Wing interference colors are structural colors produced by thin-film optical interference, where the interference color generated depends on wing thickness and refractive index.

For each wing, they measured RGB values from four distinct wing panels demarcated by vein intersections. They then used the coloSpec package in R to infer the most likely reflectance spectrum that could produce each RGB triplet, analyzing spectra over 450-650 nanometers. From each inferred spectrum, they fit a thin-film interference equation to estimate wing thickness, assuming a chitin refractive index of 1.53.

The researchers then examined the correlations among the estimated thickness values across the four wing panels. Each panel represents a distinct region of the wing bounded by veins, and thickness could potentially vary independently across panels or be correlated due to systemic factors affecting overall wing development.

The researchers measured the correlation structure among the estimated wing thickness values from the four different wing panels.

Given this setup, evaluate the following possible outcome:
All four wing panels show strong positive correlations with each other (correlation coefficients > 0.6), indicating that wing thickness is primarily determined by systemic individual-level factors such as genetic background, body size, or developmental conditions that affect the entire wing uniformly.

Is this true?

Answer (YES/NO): NO